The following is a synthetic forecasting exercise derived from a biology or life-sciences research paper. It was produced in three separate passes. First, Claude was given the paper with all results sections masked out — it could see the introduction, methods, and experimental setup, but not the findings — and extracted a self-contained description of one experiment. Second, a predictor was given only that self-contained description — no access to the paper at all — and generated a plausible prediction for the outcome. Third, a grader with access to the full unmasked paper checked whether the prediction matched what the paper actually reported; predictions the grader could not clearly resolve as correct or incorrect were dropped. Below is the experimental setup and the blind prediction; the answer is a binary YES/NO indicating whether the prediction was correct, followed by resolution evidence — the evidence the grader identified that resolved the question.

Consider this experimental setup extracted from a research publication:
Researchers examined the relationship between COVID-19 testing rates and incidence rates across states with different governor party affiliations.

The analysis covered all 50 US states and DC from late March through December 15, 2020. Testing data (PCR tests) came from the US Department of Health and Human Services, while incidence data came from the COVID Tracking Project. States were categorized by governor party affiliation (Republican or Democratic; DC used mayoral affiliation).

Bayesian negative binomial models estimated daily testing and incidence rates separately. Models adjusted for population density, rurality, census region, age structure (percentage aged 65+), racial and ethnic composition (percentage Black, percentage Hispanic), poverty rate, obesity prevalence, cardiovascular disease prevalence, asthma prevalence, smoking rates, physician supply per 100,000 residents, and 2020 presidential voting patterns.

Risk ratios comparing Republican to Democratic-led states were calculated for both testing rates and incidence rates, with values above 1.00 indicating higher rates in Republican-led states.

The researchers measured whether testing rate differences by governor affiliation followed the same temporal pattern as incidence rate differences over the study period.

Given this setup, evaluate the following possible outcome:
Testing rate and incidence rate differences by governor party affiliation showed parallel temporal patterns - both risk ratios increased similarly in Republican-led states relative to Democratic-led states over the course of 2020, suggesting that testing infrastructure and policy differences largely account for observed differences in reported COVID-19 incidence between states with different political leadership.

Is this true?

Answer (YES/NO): NO